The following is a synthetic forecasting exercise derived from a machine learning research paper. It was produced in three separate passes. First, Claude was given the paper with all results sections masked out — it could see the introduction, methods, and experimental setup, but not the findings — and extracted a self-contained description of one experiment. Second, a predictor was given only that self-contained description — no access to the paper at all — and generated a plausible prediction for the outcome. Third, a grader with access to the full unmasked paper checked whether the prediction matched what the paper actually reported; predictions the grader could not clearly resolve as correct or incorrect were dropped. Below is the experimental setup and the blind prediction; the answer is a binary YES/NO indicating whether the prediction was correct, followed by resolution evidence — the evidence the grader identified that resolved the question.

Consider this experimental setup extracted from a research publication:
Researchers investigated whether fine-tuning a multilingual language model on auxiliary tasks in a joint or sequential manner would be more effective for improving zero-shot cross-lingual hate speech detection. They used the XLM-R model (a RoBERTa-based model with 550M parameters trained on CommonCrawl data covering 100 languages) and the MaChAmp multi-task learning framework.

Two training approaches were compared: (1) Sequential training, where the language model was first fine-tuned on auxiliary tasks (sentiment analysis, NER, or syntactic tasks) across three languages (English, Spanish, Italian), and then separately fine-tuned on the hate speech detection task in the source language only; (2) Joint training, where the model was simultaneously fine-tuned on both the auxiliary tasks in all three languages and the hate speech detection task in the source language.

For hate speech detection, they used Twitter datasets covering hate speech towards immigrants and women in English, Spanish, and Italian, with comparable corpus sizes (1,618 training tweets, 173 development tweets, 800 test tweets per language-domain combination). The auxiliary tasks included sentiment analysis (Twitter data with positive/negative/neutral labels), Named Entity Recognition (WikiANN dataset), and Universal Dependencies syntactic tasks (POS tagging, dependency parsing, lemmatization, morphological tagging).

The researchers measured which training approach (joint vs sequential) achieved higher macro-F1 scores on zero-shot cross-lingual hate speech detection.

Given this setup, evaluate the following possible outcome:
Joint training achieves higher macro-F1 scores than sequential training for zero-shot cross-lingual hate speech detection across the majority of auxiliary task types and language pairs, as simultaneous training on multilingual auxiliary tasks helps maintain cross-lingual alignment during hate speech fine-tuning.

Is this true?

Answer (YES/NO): YES